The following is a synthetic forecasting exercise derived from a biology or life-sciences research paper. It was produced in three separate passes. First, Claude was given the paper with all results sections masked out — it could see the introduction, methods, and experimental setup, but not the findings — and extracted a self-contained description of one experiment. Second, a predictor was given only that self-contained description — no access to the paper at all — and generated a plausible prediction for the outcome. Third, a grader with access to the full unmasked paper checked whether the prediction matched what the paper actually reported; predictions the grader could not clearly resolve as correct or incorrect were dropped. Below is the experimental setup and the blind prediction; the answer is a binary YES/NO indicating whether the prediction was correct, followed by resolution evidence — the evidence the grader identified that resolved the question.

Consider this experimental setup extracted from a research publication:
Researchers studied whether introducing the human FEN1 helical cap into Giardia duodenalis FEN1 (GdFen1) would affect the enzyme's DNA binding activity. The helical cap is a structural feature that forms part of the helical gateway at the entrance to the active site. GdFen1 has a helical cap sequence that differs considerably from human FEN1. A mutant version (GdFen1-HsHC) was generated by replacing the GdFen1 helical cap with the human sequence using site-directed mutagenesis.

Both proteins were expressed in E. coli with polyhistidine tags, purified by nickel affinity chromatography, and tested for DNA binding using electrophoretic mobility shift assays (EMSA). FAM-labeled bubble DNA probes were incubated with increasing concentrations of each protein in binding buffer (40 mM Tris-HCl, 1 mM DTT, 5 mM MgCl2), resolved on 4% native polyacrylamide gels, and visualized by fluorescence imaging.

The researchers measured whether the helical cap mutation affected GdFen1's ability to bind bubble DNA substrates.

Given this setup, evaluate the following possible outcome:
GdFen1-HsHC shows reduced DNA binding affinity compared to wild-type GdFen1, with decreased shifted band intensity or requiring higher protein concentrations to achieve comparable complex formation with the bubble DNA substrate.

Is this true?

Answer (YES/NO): NO